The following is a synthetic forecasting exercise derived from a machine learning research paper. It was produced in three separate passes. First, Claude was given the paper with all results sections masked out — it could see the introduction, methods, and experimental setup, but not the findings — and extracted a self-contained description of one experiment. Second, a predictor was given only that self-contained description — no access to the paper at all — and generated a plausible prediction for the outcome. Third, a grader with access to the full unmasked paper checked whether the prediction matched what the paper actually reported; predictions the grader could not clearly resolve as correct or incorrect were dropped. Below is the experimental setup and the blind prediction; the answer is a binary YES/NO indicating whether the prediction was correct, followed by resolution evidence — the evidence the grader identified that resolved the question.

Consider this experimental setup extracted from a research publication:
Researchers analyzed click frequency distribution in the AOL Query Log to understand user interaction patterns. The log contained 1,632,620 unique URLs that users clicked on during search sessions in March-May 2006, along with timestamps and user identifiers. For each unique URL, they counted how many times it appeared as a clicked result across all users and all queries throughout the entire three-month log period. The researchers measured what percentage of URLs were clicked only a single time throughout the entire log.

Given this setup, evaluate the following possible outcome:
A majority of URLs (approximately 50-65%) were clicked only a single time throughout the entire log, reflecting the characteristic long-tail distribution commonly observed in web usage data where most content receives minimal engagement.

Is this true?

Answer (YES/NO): NO